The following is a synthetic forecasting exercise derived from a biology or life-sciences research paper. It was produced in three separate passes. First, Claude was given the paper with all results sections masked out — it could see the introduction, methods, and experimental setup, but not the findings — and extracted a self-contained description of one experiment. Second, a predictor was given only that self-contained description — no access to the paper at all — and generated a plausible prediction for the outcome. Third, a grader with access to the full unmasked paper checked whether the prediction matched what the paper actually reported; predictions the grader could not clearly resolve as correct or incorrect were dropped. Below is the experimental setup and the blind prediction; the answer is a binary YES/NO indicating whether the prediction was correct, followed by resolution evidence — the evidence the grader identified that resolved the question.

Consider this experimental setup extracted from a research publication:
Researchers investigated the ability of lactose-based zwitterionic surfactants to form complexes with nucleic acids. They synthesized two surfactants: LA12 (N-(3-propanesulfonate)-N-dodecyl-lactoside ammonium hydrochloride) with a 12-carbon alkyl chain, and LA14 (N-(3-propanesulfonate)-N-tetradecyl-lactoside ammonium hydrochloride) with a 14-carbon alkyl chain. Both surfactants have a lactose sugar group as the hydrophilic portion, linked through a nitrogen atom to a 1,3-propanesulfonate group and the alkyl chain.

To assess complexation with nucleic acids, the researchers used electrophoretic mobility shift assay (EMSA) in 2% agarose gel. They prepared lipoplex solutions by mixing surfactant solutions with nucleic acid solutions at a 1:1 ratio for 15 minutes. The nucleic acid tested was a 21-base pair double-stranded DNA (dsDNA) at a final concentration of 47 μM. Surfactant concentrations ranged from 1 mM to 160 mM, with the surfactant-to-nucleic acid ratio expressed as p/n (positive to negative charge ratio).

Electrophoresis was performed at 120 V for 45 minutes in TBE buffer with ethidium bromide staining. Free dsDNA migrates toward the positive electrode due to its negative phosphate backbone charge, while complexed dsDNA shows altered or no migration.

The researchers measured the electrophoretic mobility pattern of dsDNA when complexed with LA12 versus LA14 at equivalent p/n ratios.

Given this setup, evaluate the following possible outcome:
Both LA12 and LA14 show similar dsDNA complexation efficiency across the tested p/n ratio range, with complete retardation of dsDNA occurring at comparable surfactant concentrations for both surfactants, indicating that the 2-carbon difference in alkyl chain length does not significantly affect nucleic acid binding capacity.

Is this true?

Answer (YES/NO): NO